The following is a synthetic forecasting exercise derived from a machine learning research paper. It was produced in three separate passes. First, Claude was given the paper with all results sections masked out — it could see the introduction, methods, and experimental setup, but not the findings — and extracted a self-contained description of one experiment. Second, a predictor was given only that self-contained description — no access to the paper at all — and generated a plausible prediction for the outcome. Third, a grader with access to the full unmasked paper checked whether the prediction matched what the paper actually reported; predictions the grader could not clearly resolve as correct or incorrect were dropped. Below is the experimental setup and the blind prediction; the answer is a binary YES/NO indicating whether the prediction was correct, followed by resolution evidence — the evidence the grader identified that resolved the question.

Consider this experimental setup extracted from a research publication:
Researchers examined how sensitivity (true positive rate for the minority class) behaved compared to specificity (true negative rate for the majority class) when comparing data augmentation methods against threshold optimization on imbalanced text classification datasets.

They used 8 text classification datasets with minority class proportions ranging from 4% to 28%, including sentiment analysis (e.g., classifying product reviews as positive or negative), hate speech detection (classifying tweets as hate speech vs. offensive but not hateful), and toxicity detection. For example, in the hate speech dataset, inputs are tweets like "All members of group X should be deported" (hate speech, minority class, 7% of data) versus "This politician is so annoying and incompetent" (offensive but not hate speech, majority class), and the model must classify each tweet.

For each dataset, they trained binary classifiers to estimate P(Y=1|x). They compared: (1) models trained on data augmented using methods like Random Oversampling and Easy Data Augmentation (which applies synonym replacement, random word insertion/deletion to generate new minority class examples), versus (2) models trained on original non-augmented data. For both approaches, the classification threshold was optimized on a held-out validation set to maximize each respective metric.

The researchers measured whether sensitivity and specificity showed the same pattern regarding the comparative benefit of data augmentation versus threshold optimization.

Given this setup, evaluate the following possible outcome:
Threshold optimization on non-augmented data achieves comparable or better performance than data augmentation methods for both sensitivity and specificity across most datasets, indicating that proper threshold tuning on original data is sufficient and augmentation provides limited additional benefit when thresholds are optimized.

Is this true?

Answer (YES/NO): NO